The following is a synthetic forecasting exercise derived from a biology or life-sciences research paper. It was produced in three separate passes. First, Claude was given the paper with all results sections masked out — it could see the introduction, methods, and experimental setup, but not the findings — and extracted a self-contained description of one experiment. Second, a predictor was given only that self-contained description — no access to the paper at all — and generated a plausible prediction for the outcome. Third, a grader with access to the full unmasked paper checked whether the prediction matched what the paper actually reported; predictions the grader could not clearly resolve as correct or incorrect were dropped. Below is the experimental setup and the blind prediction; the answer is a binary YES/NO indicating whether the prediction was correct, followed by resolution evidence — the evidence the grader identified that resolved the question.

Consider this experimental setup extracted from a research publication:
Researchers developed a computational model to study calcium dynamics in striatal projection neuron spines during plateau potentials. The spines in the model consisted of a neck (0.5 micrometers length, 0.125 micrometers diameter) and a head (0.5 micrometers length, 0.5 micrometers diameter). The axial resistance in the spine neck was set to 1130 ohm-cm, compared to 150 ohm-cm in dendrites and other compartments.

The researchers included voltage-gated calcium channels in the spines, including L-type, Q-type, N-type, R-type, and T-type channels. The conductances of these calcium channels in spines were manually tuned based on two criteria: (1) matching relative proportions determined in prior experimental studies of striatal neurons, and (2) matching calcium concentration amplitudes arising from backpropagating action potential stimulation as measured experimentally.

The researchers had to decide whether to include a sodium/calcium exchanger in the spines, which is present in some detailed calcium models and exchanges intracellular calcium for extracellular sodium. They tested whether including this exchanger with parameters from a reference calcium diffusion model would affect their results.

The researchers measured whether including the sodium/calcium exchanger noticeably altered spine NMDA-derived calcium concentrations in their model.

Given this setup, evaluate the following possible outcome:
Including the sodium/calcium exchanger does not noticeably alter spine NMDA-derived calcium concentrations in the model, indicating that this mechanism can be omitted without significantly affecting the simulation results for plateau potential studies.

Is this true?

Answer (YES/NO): YES